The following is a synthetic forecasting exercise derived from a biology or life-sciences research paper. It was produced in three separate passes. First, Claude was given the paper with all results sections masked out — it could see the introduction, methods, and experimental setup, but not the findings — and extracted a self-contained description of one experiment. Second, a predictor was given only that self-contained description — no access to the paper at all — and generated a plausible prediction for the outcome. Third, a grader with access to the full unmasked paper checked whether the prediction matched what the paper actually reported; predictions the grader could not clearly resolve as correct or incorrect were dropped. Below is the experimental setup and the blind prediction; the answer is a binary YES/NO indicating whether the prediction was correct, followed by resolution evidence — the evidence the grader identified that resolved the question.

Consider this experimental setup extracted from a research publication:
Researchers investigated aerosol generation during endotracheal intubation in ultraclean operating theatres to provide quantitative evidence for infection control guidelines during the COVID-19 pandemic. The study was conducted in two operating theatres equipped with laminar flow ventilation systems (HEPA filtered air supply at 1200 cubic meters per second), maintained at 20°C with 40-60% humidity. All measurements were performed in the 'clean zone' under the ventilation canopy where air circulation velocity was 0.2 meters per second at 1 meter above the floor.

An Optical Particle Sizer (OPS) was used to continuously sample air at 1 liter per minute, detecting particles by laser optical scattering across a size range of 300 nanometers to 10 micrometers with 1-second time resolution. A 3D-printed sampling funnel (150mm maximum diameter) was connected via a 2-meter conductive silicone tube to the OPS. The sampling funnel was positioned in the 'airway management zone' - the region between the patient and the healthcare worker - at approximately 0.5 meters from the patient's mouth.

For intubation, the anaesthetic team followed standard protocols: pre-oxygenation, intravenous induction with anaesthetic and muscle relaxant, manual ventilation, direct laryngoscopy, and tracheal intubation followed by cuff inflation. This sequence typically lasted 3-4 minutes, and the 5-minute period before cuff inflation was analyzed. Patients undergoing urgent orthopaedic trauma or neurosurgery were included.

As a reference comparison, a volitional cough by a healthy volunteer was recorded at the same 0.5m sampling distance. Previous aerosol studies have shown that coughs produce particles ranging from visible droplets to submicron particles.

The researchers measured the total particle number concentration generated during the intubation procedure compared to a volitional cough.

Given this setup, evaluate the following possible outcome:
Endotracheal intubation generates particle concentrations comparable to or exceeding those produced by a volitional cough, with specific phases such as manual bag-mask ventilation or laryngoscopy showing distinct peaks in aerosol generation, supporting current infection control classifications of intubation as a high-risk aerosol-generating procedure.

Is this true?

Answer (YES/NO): NO